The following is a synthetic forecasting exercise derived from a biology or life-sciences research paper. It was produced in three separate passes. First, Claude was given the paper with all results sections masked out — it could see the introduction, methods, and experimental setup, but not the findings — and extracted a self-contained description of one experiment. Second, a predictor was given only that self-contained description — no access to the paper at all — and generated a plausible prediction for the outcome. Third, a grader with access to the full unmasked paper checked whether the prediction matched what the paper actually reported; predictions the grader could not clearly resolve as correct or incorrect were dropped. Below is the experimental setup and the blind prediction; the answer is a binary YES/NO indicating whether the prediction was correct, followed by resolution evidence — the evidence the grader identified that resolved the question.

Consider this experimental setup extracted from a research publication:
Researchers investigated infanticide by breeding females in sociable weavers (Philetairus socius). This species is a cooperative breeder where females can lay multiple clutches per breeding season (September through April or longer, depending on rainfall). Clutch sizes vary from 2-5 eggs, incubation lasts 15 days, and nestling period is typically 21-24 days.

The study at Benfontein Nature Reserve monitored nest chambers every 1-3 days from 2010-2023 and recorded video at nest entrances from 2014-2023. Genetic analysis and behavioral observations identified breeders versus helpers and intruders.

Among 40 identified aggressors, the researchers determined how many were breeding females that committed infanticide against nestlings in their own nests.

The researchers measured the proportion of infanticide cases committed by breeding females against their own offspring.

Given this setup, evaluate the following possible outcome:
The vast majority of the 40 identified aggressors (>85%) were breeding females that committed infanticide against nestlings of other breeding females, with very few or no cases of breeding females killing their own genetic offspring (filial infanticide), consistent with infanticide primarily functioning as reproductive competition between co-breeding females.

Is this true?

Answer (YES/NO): NO